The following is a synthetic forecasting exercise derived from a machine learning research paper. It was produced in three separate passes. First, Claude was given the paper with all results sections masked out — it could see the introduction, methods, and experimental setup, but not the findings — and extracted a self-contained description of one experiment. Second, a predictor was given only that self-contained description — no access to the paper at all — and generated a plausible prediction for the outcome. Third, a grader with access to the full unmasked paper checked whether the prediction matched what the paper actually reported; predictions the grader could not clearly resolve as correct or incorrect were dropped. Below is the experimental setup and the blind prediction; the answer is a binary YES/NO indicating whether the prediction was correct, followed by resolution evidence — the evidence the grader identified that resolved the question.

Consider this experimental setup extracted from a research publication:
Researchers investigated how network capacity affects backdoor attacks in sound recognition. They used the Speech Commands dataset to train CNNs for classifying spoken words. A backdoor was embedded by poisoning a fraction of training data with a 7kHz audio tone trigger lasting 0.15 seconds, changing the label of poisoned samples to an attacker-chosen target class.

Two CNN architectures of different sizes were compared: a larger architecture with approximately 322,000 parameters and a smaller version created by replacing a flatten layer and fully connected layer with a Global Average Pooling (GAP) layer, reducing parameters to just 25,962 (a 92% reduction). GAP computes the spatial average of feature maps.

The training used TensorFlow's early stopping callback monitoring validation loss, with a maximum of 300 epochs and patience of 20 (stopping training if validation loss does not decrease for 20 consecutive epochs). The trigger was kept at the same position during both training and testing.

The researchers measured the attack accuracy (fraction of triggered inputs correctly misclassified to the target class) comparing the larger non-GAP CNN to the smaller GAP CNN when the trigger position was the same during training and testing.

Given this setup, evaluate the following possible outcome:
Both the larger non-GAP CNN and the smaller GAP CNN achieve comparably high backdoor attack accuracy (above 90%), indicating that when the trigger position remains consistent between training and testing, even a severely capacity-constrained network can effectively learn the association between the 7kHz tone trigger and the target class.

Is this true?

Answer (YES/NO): NO